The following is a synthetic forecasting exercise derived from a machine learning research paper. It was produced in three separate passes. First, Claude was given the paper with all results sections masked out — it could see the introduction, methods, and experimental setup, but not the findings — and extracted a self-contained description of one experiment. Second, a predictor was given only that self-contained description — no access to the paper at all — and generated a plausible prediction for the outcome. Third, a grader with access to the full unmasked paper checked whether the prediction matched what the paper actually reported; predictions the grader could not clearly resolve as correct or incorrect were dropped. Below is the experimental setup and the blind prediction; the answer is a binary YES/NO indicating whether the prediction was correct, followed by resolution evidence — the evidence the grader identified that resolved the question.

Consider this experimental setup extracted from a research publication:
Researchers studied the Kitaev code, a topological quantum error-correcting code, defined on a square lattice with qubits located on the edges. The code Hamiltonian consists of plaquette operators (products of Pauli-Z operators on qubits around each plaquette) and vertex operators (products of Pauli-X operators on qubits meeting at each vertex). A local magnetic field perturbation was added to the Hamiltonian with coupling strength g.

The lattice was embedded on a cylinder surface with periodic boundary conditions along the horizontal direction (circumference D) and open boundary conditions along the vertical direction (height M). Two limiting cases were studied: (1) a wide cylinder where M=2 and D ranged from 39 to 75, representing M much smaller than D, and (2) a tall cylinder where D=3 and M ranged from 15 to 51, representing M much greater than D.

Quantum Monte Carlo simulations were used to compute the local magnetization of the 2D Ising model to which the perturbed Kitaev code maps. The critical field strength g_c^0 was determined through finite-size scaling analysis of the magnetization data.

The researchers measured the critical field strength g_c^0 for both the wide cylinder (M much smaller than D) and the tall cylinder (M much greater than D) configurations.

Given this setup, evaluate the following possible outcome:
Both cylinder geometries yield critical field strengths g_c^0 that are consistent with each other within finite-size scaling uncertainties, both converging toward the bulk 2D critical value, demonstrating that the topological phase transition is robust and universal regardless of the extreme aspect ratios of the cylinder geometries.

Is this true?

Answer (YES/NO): NO